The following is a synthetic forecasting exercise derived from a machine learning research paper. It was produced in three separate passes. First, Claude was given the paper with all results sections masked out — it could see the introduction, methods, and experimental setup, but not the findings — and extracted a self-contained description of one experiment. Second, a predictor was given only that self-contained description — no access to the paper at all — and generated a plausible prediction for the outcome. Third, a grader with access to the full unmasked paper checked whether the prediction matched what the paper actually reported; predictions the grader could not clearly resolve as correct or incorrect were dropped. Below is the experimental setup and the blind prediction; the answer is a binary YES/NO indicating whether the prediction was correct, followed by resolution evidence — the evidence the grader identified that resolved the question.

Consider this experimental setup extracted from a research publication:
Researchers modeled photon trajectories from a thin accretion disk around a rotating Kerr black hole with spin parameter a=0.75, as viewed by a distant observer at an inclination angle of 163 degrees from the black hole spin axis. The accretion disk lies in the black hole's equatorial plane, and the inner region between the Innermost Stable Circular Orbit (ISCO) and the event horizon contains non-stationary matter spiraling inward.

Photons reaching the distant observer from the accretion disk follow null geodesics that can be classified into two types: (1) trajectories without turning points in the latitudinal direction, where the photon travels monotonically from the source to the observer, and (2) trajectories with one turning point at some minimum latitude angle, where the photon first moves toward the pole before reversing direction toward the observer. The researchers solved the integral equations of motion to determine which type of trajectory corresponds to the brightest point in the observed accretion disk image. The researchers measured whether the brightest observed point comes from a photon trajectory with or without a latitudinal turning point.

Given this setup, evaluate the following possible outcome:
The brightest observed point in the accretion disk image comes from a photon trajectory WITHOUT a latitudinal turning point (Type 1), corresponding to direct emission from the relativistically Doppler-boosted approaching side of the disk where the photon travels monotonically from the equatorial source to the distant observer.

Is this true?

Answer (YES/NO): YES